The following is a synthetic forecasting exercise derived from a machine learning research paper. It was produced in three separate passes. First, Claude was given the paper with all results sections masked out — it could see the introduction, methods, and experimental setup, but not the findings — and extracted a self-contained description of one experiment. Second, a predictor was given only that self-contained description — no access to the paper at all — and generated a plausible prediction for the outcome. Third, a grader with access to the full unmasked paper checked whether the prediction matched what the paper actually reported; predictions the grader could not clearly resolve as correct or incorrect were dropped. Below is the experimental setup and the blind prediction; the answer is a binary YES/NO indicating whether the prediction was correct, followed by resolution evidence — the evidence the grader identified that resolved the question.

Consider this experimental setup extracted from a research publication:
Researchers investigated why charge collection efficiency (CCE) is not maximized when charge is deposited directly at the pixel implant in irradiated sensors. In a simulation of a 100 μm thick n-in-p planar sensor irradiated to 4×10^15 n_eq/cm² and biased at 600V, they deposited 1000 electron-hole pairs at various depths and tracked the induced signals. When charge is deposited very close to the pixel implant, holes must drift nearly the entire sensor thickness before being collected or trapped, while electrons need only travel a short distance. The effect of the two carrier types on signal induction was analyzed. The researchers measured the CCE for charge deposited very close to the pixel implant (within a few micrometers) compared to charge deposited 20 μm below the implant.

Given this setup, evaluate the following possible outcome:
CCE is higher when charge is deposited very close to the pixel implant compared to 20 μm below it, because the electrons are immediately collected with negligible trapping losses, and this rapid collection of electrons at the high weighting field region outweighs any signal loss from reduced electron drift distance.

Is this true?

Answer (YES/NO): NO